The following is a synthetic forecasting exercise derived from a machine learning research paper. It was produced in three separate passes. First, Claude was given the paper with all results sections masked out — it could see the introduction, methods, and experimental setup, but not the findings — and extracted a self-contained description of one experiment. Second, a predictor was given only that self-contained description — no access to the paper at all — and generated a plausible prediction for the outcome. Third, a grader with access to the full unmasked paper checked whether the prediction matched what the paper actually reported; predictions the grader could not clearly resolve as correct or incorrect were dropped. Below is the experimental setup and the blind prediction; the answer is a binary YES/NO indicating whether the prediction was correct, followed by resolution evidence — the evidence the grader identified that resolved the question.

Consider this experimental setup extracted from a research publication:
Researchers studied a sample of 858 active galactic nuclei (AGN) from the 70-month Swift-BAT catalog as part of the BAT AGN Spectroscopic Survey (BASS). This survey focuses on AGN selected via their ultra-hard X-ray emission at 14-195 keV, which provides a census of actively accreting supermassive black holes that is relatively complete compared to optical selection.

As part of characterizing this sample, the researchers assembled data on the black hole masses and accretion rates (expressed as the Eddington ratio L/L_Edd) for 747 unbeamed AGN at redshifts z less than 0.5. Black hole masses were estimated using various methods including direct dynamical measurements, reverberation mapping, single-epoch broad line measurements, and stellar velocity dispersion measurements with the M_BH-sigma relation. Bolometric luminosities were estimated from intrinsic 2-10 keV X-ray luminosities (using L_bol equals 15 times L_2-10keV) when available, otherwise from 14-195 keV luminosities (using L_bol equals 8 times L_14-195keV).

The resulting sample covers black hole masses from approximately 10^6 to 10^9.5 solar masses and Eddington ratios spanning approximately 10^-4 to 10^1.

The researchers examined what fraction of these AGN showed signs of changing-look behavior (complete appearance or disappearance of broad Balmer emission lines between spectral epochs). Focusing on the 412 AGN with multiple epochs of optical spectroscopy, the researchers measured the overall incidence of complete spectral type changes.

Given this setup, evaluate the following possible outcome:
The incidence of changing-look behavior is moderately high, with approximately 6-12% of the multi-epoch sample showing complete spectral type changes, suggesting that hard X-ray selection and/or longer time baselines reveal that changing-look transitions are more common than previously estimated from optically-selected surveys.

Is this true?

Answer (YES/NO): NO